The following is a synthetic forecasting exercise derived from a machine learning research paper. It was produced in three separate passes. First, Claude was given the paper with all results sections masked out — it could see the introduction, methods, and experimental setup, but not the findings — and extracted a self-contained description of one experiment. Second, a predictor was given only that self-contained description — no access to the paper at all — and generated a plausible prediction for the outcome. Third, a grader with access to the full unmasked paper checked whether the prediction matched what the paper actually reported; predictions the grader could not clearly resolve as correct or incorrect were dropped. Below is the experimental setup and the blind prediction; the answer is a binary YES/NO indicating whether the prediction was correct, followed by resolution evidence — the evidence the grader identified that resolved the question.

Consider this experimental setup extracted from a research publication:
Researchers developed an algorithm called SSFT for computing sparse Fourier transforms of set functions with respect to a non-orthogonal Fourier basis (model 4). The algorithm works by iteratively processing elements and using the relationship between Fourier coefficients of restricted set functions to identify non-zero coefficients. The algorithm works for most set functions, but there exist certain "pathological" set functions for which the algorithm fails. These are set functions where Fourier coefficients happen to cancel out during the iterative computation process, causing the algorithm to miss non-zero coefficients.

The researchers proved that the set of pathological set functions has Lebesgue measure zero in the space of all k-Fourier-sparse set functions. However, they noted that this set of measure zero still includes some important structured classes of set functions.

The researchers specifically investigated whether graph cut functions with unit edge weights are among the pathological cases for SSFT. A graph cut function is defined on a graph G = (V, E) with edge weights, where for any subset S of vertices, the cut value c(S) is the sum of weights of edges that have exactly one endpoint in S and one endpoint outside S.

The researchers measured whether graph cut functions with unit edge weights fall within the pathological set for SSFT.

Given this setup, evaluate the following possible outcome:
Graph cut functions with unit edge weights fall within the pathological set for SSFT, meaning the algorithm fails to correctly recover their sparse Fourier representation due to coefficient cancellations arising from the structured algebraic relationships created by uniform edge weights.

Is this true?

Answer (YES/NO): YES